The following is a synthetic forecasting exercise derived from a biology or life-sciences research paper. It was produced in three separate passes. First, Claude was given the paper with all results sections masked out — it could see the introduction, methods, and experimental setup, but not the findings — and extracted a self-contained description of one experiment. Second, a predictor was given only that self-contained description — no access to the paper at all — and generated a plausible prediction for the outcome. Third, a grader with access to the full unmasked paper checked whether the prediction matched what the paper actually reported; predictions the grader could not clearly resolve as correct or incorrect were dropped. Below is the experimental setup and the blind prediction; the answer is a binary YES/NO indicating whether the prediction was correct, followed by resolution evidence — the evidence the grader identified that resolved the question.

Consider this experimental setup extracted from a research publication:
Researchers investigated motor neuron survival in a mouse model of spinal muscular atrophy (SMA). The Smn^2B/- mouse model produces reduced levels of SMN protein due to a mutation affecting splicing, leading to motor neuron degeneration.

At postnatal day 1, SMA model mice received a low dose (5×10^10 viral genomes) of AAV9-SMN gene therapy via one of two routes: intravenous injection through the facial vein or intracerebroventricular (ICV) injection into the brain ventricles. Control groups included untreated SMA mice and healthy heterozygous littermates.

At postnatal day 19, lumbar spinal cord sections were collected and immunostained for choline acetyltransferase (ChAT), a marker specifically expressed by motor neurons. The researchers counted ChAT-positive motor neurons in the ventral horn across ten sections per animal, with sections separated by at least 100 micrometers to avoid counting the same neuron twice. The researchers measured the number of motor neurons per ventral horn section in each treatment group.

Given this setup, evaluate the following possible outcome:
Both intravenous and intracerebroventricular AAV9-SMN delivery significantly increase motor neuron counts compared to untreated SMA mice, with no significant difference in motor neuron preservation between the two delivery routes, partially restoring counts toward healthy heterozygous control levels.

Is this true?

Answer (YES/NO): NO